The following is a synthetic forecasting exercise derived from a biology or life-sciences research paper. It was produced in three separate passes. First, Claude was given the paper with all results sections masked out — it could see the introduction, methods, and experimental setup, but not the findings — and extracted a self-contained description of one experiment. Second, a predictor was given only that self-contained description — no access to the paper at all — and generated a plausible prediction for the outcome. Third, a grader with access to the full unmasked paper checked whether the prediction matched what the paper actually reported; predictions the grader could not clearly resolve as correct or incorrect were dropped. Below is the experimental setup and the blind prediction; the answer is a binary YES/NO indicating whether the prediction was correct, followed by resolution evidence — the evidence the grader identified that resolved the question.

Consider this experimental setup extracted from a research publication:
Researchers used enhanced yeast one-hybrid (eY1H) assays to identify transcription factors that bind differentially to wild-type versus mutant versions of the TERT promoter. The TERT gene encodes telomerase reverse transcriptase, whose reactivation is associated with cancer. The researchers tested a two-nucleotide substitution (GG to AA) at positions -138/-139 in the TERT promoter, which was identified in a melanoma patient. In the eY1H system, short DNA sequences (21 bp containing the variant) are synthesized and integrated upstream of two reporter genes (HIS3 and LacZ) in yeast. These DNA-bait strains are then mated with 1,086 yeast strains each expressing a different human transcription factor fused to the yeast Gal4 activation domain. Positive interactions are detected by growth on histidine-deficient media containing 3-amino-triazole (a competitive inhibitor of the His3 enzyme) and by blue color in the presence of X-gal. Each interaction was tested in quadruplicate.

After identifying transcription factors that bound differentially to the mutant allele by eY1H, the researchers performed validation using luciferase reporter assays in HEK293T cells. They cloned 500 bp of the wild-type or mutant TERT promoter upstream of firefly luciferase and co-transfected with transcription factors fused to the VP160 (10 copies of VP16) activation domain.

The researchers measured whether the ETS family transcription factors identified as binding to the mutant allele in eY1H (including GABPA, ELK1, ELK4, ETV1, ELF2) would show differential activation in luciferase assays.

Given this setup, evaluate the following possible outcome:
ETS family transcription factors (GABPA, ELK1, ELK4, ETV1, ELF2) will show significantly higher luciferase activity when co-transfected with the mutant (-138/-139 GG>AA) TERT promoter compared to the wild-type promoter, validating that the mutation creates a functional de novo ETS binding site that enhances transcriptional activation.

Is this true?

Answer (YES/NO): NO